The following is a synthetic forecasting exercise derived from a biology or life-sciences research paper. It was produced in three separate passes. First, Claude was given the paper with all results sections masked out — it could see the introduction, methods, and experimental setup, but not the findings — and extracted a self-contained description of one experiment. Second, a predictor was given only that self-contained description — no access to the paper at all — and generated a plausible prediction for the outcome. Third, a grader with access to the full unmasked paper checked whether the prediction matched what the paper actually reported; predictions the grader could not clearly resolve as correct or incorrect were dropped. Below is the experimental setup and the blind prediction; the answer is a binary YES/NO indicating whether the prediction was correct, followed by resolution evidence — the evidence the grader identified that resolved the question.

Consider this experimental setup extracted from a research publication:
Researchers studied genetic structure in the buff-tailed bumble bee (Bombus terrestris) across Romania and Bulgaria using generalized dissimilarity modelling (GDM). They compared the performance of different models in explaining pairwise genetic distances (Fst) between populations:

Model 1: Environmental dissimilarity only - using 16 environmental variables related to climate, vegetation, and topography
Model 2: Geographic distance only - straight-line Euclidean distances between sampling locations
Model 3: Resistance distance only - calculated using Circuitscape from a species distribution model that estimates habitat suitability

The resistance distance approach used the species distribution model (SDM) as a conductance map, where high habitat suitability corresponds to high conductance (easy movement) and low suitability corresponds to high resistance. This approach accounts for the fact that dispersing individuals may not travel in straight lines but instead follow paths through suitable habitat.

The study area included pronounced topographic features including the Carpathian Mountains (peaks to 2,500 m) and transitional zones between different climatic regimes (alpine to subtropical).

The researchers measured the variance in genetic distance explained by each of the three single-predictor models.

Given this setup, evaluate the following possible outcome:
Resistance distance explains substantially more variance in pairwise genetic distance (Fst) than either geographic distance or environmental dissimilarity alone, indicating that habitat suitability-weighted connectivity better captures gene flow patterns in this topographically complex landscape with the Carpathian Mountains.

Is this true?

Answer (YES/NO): NO